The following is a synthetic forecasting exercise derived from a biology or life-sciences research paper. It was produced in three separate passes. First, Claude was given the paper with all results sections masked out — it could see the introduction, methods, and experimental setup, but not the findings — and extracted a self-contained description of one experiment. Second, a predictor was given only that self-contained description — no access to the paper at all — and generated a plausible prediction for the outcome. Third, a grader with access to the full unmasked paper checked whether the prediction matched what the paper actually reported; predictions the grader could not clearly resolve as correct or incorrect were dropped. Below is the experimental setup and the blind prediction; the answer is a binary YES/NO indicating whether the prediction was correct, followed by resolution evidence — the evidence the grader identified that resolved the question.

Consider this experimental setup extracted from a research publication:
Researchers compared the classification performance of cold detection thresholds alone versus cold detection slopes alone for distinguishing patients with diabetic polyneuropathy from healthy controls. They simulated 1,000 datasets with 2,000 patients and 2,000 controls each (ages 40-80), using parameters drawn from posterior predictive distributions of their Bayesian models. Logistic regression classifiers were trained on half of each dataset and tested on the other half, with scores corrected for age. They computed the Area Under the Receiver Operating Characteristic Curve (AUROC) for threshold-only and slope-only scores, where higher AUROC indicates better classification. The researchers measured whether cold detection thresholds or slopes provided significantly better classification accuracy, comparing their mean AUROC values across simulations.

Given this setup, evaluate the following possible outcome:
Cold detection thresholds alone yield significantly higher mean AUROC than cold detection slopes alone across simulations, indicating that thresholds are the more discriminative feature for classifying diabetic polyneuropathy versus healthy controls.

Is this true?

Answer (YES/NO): NO